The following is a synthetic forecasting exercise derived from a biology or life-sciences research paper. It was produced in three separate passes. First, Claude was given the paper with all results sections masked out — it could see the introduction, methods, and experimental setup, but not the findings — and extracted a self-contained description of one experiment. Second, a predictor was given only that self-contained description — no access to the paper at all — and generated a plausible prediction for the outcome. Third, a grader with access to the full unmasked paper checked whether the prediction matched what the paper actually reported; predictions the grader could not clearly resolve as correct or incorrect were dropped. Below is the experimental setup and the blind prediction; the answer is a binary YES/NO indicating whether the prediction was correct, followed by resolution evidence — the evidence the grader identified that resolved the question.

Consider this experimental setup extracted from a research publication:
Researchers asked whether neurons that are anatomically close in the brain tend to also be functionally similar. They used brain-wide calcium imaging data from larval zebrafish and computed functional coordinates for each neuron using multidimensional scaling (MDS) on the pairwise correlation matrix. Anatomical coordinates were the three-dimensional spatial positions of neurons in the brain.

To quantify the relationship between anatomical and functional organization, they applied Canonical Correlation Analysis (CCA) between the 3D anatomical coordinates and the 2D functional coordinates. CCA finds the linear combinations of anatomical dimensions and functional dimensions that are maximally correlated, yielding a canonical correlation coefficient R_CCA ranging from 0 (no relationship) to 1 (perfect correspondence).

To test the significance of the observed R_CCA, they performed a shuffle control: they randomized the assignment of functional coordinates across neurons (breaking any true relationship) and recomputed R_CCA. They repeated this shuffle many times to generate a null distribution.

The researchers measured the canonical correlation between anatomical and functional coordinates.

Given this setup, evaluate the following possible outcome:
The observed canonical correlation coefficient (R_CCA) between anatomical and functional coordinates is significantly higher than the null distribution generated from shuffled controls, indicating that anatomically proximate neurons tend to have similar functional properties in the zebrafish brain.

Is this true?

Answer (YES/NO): YES